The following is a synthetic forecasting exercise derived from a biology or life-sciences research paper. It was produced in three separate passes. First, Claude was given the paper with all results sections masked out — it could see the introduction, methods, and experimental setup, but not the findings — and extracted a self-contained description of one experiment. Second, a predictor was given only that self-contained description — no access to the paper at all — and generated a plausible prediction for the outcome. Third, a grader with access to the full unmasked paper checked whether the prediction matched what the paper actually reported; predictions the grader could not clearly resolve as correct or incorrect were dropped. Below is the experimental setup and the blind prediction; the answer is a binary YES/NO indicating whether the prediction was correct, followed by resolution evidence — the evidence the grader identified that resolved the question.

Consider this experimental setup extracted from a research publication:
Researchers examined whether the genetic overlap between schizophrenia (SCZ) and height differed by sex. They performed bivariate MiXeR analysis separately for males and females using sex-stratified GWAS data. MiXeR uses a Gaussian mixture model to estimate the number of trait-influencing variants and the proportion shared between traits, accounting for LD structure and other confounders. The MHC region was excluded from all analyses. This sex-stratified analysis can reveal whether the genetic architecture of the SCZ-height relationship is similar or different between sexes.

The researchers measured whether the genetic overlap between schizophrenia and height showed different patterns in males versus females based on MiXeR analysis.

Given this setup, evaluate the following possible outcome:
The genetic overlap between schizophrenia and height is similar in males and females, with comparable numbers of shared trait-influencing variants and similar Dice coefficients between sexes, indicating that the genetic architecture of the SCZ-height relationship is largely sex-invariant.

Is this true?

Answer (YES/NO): YES